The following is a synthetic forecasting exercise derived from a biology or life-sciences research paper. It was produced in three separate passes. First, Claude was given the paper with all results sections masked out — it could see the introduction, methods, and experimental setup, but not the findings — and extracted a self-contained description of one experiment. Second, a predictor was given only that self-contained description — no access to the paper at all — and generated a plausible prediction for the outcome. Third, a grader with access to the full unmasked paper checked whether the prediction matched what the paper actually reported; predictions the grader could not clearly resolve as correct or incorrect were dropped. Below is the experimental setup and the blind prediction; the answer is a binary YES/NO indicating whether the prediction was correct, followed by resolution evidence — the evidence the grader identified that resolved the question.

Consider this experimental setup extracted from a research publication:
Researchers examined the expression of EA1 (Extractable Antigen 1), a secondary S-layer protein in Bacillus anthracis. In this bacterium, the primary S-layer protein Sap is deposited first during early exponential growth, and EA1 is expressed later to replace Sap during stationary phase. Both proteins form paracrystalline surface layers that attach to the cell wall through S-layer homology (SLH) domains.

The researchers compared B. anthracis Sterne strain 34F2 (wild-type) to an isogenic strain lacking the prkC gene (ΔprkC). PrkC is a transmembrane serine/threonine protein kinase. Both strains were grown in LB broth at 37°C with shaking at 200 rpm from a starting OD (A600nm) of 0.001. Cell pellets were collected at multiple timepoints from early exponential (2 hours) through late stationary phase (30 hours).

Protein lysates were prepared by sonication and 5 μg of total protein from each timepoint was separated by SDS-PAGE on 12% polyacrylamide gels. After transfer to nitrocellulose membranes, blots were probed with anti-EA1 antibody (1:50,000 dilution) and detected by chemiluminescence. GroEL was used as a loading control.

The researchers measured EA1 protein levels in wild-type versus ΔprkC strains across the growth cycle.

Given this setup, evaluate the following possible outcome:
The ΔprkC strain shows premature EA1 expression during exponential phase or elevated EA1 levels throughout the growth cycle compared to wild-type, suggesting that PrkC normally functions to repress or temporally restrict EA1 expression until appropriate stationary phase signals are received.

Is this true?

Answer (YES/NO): NO